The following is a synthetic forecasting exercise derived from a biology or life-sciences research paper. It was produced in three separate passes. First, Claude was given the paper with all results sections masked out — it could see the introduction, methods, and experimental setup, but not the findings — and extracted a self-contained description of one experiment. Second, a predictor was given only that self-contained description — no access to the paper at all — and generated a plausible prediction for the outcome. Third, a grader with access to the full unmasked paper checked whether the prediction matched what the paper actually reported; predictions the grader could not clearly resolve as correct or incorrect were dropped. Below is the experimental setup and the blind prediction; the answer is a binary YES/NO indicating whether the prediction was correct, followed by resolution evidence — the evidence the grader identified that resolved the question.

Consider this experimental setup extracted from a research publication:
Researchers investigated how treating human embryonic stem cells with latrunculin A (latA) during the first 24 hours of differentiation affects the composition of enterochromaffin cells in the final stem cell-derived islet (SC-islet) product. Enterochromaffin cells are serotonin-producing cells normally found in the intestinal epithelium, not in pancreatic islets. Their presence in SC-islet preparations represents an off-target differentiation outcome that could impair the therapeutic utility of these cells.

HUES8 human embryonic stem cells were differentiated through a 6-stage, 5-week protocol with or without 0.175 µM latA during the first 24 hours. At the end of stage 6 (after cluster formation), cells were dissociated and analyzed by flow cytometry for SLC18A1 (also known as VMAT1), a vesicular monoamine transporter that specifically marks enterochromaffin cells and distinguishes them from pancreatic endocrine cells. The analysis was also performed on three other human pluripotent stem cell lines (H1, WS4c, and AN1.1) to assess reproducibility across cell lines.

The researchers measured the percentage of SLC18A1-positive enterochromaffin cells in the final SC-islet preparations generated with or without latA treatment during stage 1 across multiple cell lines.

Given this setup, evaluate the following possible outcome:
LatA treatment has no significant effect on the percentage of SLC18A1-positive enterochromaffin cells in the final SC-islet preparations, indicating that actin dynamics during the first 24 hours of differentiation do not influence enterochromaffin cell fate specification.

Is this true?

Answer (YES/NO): NO